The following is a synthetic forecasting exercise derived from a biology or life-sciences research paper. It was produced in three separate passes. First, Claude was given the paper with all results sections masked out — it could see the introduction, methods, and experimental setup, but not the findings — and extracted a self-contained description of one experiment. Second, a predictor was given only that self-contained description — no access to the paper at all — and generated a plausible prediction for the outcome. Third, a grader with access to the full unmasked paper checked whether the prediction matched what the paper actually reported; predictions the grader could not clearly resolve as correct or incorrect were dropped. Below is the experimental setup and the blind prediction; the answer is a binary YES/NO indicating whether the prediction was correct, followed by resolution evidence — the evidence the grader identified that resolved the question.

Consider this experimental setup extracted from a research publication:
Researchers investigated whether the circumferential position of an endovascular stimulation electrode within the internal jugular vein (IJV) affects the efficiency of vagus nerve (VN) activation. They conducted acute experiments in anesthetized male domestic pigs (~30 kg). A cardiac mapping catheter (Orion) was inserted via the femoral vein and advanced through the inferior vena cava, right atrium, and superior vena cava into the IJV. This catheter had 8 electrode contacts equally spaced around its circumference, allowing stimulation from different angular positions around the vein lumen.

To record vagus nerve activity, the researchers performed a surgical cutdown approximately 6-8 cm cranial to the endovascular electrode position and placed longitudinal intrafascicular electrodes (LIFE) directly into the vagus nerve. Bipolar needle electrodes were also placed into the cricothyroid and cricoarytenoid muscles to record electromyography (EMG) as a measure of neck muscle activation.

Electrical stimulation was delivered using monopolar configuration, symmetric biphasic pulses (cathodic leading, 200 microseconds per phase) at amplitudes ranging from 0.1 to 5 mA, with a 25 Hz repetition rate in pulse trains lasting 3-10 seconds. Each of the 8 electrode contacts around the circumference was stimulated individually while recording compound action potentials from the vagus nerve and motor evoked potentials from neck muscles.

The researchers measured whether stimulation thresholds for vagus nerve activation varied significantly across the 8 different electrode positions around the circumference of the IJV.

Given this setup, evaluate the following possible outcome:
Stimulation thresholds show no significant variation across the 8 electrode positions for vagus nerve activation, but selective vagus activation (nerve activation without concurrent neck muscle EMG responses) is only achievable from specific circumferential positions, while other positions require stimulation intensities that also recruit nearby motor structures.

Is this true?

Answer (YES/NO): NO